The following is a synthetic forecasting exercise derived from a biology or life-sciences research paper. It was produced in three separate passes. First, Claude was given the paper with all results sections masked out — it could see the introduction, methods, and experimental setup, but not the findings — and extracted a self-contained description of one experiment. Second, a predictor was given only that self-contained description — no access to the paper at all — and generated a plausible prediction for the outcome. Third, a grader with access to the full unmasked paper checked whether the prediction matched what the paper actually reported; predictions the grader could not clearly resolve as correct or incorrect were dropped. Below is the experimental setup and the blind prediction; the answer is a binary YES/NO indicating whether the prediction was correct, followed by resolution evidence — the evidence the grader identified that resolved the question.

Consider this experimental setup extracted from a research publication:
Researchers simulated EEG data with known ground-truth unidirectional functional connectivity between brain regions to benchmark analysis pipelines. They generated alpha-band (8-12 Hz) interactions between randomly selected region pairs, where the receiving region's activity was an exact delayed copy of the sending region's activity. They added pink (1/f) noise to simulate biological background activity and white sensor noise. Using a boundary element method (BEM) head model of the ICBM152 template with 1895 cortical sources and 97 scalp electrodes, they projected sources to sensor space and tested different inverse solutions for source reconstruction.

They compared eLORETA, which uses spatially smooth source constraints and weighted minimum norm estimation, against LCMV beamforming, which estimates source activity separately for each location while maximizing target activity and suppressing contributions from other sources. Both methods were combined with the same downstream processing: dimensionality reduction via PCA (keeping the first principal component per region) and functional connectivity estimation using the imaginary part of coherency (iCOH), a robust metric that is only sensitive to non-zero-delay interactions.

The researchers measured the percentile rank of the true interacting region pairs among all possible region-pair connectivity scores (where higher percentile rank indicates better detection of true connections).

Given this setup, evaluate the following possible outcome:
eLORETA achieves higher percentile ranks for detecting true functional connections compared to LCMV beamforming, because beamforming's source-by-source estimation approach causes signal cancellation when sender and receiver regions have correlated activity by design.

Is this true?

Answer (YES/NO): NO